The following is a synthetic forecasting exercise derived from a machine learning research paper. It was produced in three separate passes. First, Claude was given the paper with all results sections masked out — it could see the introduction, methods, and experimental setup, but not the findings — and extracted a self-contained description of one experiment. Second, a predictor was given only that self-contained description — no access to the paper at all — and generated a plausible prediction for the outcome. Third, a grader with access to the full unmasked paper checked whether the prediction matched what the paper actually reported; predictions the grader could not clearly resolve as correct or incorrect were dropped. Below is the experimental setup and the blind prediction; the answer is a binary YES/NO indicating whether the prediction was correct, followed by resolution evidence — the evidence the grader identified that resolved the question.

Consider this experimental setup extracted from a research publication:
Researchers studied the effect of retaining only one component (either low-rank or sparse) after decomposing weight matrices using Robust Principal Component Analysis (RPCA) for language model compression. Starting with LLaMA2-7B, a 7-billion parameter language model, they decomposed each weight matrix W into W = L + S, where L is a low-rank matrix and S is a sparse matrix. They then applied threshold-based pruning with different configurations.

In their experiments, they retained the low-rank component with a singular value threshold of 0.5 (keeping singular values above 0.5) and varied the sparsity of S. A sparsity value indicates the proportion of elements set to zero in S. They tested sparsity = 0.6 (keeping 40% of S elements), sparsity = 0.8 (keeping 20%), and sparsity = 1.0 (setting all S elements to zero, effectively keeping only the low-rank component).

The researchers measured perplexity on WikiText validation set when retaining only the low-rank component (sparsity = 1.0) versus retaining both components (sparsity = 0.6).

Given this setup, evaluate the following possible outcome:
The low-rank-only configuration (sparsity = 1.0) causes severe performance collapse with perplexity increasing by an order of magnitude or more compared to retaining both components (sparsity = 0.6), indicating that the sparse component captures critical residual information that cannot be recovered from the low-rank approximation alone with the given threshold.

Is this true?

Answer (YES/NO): YES